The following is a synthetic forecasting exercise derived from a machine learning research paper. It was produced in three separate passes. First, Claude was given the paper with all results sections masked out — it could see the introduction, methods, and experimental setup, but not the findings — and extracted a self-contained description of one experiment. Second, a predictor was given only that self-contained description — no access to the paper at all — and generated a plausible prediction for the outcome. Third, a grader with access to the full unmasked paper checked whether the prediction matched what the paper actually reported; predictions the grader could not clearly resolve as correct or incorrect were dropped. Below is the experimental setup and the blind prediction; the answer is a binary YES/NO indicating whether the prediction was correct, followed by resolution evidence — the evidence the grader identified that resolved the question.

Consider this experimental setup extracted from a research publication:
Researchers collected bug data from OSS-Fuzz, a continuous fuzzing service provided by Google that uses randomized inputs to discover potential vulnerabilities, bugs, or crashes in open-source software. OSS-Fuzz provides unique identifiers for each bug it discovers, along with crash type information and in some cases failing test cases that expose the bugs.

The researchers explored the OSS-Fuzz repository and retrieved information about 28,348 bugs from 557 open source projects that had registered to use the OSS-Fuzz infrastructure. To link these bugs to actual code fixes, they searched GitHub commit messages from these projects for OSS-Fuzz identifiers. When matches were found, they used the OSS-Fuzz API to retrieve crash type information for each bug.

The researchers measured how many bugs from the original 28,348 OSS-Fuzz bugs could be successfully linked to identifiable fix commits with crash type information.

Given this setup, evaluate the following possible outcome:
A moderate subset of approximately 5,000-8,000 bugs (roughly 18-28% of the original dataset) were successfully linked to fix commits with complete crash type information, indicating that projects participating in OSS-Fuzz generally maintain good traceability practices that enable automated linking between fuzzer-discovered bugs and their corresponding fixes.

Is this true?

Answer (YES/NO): NO